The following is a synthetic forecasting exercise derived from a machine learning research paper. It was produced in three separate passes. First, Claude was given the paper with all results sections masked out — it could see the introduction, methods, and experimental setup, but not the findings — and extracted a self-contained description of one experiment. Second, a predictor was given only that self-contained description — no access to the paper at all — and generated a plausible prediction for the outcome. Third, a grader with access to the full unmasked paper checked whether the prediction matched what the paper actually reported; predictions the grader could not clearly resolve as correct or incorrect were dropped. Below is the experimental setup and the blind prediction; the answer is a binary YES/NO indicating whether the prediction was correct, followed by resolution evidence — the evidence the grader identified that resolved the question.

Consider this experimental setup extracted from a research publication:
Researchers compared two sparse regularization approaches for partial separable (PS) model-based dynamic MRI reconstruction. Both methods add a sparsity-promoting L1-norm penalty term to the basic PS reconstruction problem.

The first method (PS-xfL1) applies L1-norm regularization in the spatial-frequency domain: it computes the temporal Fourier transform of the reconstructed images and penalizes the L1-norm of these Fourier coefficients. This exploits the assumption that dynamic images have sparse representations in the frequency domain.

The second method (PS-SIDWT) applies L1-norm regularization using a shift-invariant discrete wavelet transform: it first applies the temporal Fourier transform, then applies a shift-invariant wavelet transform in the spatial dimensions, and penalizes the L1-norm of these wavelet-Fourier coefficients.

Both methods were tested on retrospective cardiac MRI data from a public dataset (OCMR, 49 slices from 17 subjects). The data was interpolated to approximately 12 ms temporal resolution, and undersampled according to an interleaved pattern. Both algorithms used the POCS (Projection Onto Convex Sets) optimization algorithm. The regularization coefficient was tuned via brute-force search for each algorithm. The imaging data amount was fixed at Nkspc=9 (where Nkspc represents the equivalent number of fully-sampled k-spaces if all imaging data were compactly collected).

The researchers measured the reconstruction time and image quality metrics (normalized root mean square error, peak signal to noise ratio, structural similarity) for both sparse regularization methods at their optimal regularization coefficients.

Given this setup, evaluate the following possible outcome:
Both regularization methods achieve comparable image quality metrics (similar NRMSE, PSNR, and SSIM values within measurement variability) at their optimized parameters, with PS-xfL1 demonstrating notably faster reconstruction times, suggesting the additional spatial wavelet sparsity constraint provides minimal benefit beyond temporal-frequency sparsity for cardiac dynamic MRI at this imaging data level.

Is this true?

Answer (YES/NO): NO